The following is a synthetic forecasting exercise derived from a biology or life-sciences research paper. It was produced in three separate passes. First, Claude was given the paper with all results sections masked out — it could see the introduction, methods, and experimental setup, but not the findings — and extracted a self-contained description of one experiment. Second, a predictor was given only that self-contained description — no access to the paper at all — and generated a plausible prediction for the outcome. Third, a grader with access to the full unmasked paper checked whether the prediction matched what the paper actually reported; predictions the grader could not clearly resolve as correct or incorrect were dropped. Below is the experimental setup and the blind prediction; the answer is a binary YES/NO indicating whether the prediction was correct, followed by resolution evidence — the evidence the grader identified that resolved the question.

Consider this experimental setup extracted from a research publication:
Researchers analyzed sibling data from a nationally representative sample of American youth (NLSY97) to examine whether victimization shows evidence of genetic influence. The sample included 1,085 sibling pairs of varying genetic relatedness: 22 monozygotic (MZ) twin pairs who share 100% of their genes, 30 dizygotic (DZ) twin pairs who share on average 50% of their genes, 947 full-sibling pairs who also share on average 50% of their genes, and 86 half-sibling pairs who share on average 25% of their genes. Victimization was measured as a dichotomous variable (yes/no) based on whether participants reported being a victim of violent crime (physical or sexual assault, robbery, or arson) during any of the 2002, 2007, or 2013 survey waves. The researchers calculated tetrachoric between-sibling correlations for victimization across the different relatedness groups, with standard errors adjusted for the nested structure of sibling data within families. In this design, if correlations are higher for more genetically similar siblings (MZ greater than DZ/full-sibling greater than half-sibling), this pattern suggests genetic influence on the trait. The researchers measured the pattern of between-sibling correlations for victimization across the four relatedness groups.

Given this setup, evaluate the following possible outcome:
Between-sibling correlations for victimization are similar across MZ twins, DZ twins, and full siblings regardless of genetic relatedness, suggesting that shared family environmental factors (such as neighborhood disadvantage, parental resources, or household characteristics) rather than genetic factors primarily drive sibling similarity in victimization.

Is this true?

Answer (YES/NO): NO